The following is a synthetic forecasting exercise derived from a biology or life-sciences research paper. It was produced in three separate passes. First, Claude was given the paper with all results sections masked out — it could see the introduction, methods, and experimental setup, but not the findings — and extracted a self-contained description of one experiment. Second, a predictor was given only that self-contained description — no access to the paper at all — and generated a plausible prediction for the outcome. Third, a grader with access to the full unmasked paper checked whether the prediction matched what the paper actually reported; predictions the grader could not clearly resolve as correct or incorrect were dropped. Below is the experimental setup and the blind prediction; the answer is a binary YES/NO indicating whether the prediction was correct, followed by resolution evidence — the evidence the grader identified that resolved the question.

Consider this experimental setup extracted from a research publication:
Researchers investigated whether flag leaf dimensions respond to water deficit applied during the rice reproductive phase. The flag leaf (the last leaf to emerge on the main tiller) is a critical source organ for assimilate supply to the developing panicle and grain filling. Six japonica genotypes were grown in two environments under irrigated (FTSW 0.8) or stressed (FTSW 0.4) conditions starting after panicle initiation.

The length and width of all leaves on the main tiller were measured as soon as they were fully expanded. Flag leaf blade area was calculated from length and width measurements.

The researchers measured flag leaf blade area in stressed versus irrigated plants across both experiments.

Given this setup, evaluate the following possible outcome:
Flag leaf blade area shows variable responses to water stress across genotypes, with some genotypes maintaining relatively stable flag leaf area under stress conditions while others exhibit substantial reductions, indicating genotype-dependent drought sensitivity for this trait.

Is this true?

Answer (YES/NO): NO